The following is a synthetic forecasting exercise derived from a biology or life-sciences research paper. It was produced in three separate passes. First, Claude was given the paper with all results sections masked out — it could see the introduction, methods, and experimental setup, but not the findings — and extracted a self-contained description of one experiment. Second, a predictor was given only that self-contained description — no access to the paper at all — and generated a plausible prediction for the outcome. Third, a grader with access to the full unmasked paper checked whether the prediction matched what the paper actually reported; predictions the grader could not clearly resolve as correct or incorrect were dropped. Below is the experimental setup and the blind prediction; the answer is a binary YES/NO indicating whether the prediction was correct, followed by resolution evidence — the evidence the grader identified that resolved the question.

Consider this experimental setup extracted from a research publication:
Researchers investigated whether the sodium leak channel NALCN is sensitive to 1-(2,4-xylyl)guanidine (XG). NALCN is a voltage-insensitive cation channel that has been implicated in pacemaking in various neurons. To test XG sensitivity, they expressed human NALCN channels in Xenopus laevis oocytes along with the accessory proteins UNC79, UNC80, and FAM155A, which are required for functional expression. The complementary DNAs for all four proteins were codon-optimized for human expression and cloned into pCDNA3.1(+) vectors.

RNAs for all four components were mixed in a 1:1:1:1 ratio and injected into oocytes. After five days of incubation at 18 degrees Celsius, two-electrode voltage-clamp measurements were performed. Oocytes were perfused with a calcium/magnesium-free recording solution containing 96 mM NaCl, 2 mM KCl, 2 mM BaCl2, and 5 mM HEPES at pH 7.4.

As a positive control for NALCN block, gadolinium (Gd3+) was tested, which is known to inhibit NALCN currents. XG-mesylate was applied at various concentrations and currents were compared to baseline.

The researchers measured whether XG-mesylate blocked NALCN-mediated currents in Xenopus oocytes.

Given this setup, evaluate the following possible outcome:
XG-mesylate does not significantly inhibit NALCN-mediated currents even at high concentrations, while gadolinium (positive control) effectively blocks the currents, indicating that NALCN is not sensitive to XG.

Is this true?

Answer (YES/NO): YES